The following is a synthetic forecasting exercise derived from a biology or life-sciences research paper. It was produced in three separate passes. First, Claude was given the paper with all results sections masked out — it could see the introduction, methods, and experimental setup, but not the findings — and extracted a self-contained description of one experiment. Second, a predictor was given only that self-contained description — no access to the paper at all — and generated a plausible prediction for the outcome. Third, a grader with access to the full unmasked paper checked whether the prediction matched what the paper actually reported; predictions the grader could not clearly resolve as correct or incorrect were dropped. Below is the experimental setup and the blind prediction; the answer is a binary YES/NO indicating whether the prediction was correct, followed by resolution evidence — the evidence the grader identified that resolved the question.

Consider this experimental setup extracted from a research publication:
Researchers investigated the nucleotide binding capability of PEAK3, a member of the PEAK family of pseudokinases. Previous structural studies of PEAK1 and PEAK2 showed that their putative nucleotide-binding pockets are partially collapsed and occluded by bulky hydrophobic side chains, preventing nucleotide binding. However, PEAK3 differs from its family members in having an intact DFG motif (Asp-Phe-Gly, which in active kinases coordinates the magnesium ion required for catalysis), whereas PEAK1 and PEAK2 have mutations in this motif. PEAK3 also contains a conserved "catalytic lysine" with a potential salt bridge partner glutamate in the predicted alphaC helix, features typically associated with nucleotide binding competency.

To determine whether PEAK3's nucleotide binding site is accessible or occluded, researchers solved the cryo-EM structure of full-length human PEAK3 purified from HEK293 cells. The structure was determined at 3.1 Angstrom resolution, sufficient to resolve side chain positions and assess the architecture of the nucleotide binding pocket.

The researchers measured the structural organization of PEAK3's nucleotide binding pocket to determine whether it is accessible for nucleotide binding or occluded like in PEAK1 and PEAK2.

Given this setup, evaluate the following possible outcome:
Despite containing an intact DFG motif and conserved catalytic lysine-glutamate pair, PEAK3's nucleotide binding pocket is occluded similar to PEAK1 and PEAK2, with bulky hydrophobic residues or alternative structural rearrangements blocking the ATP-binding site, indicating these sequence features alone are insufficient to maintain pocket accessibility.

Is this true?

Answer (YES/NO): NO